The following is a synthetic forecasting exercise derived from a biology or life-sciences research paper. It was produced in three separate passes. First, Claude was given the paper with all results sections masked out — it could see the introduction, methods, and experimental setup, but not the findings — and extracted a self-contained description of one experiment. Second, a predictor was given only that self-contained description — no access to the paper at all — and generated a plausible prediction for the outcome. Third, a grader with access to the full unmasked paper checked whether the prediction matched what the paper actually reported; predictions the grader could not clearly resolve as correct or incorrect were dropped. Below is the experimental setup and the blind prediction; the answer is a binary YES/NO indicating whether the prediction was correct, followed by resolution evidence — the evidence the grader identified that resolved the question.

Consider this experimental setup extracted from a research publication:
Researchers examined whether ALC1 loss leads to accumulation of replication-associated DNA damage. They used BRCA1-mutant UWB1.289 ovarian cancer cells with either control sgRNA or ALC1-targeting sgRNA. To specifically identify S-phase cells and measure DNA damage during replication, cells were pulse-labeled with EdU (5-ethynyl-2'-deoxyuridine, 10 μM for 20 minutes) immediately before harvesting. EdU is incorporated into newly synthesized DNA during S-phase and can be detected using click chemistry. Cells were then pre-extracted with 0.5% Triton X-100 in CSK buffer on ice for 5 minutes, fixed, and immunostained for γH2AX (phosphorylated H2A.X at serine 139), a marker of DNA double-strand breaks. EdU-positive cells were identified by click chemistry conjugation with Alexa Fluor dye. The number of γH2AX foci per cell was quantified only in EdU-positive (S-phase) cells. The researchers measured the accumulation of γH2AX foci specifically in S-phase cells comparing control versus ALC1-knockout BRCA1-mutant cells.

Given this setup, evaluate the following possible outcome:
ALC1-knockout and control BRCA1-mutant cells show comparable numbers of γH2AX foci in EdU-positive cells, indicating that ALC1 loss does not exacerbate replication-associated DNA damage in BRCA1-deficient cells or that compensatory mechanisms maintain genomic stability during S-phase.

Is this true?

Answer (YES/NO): NO